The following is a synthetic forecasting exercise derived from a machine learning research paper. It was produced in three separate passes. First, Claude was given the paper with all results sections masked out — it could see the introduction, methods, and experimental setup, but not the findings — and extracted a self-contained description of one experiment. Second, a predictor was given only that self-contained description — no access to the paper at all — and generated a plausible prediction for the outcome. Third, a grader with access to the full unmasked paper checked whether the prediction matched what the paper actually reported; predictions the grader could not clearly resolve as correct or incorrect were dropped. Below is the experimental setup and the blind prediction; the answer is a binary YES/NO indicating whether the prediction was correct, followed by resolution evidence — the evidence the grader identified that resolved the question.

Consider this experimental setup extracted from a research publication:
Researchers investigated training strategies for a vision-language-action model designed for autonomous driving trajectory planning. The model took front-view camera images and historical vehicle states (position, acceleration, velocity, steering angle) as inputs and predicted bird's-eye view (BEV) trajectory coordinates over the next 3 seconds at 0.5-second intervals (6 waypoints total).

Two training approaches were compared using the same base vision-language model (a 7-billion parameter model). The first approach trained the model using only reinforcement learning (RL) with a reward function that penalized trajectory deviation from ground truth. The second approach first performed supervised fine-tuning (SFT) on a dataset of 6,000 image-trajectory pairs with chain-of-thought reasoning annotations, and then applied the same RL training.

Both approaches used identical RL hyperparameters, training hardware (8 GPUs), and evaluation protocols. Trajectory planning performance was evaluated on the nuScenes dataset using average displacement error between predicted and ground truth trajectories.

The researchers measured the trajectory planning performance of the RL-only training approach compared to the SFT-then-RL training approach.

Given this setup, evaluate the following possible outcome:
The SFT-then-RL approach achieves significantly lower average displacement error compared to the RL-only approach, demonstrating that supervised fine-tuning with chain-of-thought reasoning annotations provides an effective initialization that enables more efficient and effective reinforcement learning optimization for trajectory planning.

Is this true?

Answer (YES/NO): YES